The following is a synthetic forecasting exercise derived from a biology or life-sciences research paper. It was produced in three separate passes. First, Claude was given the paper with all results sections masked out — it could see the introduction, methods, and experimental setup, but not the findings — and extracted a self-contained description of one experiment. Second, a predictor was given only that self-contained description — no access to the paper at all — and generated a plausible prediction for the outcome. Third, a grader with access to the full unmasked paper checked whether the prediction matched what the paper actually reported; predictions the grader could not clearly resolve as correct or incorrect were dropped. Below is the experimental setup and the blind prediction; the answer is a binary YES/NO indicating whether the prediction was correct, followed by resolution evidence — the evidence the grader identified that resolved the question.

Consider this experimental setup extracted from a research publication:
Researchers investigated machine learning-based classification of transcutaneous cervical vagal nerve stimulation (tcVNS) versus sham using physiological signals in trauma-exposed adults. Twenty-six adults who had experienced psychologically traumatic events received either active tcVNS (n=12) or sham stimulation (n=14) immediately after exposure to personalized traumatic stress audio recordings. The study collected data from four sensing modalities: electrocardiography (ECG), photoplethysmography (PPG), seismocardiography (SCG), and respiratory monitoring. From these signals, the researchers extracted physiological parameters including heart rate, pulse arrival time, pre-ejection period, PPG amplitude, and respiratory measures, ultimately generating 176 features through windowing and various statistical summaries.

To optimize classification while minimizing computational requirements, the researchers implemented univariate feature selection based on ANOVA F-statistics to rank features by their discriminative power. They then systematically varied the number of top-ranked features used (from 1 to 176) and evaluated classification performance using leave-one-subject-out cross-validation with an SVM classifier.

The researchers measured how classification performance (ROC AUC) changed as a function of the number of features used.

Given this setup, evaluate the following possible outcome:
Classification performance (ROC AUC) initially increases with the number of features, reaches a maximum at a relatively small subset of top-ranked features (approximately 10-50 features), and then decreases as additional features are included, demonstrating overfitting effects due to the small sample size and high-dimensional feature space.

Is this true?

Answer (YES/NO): NO